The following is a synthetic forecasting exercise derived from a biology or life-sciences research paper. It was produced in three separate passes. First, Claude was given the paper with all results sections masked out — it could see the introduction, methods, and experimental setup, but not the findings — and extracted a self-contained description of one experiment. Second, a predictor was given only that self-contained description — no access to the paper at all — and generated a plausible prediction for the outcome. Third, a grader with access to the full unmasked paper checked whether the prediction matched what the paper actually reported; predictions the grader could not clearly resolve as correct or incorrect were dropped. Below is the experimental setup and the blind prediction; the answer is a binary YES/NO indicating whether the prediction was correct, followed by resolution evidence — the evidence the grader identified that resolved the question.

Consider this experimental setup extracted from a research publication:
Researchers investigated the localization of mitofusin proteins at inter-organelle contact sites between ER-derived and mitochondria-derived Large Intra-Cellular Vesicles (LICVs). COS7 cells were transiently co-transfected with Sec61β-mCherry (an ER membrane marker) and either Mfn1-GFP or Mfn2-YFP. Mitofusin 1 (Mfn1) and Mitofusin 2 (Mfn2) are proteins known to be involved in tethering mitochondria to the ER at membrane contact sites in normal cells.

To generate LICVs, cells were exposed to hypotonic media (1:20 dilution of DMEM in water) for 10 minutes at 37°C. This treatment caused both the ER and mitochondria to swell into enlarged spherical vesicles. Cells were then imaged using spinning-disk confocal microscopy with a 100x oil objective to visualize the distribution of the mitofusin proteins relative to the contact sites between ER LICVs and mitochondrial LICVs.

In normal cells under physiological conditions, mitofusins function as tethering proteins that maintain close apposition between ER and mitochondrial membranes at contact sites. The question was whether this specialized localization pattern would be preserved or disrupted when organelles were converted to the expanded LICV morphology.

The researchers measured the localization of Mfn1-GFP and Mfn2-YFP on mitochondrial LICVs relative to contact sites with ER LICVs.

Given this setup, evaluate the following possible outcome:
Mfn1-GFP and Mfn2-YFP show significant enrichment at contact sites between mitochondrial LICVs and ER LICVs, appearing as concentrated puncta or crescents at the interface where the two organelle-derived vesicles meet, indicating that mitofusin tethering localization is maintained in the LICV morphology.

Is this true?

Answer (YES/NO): NO